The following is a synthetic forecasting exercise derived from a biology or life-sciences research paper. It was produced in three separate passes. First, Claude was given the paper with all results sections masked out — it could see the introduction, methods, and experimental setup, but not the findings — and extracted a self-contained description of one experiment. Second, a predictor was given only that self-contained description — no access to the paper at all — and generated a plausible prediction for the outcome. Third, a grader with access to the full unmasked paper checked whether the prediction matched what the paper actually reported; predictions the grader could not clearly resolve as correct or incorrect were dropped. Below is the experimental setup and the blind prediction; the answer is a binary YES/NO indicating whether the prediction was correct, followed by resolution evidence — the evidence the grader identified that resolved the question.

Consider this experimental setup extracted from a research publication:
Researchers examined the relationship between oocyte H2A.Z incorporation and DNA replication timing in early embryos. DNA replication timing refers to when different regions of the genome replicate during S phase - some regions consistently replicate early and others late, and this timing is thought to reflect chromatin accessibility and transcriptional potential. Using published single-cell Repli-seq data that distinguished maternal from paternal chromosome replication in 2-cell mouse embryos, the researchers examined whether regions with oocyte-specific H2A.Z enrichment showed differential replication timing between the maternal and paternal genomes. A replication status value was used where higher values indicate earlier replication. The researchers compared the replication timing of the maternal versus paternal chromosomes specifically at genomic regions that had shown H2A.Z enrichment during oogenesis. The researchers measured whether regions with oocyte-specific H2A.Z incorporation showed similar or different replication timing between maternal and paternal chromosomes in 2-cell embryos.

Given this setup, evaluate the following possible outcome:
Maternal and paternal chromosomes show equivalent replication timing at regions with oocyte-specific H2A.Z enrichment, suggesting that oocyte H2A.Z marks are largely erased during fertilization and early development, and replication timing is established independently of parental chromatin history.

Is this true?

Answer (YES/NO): NO